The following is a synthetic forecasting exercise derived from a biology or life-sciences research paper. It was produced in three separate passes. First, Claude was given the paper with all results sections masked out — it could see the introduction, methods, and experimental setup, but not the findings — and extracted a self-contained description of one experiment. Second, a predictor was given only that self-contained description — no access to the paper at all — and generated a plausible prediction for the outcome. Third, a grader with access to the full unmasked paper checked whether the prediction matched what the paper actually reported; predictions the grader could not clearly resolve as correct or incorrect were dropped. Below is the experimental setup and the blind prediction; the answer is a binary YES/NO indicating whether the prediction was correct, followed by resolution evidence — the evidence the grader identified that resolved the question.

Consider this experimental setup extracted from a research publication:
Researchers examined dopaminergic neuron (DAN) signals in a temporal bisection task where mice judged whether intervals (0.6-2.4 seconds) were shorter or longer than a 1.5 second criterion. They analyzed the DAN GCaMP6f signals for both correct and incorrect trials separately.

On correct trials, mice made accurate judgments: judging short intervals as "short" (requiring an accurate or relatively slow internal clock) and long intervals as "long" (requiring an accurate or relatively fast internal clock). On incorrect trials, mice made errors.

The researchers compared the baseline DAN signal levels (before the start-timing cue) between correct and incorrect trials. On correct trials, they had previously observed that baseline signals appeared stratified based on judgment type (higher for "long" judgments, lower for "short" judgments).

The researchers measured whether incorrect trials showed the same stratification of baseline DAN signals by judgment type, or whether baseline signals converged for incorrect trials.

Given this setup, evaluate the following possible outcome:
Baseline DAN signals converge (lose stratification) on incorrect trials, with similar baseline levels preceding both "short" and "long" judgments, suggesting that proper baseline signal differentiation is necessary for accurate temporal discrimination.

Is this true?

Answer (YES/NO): YES